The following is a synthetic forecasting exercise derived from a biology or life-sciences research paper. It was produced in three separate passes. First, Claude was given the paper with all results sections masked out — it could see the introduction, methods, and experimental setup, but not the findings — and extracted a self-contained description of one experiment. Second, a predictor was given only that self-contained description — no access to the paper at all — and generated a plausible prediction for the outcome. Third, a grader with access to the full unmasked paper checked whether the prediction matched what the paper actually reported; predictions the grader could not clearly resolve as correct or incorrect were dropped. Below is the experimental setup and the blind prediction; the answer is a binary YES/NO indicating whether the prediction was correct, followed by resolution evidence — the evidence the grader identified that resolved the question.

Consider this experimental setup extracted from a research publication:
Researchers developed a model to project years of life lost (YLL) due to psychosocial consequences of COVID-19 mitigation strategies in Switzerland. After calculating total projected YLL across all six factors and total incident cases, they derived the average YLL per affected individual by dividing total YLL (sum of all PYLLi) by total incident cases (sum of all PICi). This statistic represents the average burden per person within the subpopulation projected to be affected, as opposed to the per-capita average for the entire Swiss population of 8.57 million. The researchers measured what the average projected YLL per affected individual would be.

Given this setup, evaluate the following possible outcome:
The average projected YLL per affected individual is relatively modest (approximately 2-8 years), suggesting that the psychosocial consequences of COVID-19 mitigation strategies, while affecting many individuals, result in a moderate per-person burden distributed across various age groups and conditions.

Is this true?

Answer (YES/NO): NO